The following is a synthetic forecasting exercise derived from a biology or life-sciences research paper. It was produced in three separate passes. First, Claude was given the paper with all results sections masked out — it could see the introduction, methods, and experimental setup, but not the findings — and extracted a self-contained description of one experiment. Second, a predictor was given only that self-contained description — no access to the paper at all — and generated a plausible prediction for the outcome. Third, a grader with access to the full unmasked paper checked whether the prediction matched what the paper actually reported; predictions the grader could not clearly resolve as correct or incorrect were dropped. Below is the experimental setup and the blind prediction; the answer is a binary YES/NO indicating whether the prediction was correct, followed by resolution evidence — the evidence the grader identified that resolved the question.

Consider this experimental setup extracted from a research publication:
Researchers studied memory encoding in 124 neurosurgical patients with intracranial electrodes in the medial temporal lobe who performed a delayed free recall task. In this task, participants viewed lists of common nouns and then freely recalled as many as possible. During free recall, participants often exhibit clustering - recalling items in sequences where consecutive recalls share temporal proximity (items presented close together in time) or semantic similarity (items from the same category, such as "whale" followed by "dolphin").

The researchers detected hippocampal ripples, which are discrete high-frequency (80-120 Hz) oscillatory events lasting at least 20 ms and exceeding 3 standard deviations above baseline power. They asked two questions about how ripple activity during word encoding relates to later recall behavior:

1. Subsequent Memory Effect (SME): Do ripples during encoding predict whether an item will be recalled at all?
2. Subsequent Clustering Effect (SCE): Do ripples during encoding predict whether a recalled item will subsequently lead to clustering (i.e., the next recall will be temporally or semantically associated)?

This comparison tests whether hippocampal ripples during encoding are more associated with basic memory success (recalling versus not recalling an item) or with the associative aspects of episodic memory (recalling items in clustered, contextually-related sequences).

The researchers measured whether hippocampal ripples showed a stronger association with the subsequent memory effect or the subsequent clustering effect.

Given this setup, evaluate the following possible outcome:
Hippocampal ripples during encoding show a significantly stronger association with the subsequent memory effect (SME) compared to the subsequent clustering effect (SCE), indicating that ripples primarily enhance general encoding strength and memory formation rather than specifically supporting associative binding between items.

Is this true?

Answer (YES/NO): NO